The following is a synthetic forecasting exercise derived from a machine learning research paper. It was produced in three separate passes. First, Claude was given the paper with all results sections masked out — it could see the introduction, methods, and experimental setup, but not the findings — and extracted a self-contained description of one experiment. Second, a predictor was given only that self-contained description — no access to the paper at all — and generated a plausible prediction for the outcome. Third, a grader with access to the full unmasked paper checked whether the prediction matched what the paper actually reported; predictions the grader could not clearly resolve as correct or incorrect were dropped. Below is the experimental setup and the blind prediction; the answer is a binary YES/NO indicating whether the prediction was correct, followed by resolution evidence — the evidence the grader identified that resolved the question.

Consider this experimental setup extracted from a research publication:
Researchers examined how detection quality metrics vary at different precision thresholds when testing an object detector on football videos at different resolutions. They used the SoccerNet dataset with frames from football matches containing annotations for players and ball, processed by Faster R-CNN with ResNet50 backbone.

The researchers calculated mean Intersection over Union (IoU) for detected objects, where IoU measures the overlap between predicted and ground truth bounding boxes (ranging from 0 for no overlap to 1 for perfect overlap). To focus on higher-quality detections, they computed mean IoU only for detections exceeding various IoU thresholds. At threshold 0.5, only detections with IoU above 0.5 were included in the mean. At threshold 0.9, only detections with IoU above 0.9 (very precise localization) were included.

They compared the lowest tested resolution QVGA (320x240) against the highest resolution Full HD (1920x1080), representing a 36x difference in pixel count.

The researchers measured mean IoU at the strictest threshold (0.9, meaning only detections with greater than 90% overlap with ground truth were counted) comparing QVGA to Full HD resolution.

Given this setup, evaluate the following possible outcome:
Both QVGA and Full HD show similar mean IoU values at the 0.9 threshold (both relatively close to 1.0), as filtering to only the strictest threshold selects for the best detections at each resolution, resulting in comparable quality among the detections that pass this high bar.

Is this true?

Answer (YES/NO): YES